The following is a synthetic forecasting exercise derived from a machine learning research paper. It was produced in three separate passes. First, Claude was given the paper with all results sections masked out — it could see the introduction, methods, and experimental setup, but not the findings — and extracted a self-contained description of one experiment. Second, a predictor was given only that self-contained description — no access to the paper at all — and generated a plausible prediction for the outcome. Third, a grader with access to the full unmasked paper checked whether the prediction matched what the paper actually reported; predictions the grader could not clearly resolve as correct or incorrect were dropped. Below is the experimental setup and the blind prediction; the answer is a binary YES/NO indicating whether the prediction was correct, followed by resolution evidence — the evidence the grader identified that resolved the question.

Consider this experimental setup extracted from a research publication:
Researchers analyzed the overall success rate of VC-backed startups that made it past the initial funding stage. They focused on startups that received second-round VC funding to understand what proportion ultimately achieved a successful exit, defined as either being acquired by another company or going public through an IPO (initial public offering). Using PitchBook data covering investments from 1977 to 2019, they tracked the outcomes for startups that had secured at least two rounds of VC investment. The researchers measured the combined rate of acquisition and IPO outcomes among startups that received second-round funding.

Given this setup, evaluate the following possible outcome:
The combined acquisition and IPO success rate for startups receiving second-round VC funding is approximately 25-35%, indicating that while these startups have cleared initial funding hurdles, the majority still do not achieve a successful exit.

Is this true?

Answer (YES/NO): NO